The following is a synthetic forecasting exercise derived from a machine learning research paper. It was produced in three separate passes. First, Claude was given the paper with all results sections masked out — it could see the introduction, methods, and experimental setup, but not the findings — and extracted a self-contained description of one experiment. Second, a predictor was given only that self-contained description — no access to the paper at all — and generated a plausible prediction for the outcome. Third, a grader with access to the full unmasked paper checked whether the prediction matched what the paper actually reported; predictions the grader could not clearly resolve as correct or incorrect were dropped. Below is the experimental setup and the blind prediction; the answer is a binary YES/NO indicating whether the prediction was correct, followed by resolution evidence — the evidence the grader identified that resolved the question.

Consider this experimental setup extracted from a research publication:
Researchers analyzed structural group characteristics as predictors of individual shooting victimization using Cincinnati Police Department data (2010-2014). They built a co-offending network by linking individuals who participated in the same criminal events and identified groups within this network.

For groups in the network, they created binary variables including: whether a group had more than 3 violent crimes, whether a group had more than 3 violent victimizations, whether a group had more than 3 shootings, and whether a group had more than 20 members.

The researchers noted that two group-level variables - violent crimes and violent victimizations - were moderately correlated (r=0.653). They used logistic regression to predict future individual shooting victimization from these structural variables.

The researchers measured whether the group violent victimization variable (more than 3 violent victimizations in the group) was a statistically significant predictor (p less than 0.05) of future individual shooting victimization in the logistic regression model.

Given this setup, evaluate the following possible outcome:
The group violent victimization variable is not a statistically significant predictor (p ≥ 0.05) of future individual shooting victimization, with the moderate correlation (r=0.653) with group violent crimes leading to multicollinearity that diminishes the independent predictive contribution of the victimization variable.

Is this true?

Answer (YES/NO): YES